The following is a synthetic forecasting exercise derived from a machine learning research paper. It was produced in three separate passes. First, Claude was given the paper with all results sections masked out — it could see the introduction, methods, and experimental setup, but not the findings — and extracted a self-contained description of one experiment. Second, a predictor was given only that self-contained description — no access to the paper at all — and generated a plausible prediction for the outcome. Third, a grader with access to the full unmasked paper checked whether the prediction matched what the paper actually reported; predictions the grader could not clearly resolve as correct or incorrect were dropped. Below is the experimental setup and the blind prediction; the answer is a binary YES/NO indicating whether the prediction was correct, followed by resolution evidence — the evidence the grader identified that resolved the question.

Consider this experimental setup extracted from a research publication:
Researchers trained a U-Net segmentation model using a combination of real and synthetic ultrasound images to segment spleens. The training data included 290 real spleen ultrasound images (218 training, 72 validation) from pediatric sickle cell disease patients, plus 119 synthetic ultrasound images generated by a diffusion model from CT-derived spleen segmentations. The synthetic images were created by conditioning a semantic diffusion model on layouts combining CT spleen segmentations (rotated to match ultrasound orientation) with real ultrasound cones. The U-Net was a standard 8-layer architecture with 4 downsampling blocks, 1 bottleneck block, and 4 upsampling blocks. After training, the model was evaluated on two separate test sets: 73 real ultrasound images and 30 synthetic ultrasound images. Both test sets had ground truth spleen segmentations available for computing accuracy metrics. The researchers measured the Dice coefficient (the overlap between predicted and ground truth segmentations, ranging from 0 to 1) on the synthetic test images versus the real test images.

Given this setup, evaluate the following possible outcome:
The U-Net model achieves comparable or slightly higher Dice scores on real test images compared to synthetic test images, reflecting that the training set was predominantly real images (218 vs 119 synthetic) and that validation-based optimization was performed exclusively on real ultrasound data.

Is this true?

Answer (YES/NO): NO